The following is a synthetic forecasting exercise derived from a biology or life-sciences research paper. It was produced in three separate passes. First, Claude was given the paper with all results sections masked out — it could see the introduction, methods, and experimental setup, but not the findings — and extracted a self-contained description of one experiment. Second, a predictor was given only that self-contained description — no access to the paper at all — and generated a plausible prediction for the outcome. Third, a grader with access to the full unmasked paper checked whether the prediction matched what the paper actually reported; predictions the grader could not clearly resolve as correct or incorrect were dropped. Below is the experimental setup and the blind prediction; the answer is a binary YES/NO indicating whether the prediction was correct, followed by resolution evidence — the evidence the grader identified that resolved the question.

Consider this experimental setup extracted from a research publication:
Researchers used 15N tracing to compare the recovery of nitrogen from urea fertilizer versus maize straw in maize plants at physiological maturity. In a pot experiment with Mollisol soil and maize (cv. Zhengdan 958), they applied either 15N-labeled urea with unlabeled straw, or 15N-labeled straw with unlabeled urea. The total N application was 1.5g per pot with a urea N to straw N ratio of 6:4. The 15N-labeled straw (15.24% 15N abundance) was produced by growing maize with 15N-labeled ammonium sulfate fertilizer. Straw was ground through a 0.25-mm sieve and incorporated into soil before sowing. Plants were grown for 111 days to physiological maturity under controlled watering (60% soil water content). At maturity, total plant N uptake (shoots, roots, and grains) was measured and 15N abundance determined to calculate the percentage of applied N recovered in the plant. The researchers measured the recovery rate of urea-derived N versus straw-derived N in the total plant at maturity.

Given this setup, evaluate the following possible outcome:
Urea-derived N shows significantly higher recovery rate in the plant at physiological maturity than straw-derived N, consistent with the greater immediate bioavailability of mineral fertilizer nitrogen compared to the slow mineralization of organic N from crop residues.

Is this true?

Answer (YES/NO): YES